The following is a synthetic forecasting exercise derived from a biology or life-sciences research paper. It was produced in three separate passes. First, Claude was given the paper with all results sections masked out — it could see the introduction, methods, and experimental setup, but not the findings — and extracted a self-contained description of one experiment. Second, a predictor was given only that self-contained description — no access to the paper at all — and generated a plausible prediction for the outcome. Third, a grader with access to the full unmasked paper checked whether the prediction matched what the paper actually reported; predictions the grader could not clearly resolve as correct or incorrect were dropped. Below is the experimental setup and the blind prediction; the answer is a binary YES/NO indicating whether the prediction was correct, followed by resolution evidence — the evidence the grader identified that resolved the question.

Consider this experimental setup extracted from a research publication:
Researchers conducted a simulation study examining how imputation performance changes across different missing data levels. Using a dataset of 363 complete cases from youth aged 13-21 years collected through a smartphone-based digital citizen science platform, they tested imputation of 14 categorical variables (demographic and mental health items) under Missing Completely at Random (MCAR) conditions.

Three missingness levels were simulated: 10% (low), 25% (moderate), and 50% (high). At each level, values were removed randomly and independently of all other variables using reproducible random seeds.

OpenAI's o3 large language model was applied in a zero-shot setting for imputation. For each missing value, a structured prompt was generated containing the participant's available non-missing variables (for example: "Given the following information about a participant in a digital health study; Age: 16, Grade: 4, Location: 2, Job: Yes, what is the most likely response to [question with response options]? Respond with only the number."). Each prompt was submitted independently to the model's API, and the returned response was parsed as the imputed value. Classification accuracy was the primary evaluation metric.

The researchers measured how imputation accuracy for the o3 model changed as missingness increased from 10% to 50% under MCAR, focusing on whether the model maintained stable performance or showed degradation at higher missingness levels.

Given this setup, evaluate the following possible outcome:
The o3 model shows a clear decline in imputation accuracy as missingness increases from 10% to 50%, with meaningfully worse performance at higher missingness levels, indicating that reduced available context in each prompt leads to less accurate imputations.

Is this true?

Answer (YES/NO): YES